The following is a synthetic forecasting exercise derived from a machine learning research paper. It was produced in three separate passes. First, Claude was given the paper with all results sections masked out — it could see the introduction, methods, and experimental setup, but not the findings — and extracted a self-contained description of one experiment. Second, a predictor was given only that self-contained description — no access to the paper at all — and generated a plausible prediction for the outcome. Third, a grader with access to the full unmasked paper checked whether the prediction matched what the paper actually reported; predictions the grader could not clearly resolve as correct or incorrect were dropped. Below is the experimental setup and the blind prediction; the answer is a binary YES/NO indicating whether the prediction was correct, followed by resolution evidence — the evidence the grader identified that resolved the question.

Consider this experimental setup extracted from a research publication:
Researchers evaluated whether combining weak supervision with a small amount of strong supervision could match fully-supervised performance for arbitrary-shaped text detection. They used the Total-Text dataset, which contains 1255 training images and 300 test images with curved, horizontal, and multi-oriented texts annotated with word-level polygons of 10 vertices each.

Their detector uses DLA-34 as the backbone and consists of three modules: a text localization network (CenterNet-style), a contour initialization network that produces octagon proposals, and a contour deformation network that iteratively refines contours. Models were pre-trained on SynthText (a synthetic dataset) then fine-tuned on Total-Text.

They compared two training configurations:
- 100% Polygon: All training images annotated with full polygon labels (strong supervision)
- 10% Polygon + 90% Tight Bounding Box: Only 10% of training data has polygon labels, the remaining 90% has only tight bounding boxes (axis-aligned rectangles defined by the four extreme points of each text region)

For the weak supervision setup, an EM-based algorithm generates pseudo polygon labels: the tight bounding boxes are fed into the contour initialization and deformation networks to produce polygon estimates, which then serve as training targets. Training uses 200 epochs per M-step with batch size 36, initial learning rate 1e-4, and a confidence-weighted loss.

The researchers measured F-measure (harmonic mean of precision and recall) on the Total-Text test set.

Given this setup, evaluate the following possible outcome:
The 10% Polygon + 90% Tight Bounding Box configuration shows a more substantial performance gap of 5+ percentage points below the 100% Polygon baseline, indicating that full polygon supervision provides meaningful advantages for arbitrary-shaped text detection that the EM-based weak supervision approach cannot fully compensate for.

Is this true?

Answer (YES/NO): NO